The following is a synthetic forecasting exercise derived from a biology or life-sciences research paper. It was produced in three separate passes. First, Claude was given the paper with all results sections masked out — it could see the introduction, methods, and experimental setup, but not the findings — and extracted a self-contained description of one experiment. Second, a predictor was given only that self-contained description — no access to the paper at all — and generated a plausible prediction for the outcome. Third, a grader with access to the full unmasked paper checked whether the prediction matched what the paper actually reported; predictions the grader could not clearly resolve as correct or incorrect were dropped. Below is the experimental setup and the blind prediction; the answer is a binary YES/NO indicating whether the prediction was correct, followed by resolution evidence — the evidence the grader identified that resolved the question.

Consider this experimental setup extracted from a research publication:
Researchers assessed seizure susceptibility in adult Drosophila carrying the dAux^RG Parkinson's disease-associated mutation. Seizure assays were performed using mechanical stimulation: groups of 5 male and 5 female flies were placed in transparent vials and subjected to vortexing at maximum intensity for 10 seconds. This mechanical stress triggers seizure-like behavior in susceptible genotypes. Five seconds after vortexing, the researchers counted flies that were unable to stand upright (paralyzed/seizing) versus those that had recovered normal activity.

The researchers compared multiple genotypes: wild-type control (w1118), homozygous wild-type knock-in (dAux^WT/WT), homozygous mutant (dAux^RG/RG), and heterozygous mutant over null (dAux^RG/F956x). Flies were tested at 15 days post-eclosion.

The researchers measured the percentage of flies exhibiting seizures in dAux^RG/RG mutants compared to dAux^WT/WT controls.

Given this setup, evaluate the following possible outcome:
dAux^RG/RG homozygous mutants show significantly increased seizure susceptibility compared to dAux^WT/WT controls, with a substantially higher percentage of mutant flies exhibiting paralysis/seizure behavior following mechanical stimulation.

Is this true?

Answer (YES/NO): YES